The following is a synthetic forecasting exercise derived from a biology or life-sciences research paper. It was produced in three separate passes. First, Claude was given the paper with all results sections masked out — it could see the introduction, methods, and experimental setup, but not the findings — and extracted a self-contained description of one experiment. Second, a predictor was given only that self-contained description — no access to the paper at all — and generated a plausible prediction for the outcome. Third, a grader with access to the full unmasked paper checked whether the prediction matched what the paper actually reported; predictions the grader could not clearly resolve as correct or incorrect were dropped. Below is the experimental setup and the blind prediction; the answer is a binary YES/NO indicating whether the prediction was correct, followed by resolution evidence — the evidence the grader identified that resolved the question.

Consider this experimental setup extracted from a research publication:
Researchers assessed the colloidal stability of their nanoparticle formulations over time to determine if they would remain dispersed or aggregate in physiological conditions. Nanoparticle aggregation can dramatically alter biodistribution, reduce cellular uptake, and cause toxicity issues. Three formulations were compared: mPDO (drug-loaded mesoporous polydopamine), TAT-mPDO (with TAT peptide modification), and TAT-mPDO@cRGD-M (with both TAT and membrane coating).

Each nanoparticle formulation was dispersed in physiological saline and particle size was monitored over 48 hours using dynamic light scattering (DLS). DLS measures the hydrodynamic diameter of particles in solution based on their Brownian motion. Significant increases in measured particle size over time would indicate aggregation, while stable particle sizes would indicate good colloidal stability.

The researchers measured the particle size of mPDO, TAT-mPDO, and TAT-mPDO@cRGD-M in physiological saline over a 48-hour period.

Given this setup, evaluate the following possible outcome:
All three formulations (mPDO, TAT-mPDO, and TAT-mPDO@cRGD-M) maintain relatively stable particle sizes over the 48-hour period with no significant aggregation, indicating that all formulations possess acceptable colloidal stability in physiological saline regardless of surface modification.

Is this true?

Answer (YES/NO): YES